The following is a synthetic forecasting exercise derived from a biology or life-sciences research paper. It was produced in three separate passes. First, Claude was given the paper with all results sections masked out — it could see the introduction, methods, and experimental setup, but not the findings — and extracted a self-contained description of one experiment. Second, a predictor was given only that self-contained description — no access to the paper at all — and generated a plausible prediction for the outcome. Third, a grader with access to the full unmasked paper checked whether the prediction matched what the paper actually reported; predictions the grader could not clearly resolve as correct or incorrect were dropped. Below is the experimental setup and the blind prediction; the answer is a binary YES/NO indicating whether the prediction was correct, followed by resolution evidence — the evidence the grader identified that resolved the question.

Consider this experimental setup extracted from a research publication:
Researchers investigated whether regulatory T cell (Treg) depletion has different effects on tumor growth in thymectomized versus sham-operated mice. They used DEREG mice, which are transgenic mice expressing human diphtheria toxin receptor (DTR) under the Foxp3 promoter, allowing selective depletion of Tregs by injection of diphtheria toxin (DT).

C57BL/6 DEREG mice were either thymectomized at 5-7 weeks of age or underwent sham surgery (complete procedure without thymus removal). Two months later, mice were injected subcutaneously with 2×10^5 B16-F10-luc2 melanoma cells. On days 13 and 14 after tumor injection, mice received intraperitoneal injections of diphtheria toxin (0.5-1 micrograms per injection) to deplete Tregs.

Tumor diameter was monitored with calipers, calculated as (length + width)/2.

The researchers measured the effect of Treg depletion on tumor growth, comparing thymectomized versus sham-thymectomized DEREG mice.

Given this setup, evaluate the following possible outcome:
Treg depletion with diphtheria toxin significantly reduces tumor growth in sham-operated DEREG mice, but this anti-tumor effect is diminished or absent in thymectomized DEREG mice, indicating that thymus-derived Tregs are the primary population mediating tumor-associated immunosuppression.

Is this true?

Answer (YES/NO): NO